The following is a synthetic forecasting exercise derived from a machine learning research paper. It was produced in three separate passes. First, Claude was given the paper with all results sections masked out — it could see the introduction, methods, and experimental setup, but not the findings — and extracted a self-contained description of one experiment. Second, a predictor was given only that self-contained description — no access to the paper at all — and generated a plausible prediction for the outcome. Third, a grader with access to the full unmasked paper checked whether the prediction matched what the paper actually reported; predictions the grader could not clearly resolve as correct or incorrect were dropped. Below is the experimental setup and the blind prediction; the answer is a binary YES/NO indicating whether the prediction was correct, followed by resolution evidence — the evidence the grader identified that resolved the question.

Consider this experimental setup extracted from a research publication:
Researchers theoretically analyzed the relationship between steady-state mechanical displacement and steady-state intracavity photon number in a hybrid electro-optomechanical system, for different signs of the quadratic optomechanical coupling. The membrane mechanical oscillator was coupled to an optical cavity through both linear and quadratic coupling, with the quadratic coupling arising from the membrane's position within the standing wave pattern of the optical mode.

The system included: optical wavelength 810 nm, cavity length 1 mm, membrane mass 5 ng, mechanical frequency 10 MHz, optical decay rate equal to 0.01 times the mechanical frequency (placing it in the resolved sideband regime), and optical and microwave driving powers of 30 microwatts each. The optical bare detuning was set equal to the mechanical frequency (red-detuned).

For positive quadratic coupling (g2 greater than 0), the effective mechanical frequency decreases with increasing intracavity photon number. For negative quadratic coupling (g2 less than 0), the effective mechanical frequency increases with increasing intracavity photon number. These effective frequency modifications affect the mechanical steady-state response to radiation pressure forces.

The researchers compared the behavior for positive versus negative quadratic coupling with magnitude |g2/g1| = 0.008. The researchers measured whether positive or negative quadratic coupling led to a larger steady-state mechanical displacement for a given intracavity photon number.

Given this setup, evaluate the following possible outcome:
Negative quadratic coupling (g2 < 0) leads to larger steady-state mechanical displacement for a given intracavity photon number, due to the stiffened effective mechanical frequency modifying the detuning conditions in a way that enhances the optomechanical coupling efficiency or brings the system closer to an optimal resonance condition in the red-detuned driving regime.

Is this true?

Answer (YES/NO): NO